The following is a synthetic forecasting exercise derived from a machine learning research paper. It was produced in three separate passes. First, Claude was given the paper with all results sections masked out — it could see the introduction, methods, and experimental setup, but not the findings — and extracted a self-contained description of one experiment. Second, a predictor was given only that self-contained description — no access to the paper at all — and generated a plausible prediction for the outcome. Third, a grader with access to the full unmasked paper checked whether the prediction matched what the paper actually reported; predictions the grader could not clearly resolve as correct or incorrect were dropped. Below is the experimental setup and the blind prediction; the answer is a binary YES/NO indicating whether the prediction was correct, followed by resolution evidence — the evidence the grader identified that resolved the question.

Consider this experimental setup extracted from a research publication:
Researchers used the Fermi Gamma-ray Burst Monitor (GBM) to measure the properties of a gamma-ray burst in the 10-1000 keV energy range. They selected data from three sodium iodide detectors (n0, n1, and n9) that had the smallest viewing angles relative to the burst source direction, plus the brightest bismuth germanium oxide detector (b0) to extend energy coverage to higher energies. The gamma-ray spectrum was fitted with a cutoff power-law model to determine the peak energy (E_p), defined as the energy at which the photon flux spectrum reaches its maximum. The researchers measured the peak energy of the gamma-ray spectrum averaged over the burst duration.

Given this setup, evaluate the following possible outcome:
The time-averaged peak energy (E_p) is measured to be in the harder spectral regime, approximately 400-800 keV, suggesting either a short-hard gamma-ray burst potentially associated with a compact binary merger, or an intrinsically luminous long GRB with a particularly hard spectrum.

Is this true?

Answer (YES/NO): NO